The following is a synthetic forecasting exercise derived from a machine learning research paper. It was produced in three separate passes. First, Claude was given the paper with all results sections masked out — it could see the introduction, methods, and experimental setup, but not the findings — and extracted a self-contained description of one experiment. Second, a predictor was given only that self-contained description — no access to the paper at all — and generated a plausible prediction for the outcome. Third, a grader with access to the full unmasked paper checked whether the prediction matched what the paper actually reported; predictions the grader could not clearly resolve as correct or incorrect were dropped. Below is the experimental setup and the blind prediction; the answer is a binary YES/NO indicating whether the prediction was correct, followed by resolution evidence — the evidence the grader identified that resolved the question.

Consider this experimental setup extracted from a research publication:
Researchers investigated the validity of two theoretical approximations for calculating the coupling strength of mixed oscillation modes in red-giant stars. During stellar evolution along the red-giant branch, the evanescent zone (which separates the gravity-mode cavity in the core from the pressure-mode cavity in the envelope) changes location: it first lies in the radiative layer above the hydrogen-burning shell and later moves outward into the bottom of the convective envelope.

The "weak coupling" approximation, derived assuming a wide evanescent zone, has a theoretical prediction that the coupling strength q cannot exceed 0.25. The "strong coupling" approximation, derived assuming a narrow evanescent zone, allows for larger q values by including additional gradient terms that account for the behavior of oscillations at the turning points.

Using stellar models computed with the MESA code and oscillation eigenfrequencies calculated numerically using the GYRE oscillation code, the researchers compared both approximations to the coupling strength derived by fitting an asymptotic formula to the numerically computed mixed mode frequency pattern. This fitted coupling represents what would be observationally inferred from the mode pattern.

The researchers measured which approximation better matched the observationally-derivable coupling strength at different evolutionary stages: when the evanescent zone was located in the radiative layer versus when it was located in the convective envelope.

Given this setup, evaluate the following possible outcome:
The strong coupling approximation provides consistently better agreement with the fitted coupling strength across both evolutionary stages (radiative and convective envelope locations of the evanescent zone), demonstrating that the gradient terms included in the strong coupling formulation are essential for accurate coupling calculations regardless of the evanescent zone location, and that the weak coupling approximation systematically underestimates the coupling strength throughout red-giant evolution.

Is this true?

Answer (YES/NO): NO